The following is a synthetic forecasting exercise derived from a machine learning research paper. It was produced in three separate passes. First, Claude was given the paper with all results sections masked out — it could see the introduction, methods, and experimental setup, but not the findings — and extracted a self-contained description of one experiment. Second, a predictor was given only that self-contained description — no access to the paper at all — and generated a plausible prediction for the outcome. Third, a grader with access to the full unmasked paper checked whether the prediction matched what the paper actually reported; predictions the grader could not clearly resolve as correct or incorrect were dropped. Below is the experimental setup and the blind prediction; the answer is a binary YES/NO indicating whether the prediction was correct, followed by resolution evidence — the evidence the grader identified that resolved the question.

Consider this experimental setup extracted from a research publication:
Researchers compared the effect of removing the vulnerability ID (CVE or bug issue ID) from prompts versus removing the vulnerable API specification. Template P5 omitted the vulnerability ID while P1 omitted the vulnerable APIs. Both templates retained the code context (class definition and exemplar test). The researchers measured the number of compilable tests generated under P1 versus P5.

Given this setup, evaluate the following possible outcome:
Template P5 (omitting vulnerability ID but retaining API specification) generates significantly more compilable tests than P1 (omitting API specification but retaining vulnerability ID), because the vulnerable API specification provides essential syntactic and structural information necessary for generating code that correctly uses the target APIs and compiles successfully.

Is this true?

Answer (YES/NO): NO